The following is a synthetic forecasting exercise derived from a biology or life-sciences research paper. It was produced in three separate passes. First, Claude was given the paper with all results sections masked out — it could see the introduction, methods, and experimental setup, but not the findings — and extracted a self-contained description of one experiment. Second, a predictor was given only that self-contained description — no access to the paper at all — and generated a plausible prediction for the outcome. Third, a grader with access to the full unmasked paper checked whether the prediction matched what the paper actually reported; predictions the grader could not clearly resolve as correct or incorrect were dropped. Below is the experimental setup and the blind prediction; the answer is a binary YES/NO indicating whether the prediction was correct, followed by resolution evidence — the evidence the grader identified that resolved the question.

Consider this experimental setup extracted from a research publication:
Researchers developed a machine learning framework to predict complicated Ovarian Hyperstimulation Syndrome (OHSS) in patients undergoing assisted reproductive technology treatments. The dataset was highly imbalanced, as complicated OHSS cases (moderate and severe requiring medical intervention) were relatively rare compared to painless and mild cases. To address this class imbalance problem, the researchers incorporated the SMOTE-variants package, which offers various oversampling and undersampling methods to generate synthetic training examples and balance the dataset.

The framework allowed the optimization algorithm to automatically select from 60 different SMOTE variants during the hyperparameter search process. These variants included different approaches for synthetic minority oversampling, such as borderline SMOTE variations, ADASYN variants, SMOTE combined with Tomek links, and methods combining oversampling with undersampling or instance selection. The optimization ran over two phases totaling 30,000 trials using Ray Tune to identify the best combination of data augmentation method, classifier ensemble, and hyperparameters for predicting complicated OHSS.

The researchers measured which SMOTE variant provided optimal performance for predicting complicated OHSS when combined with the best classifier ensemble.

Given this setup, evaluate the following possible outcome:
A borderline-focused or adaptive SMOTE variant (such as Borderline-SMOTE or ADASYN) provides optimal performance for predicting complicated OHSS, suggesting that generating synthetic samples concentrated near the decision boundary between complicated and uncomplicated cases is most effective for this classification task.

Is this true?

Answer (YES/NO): NO